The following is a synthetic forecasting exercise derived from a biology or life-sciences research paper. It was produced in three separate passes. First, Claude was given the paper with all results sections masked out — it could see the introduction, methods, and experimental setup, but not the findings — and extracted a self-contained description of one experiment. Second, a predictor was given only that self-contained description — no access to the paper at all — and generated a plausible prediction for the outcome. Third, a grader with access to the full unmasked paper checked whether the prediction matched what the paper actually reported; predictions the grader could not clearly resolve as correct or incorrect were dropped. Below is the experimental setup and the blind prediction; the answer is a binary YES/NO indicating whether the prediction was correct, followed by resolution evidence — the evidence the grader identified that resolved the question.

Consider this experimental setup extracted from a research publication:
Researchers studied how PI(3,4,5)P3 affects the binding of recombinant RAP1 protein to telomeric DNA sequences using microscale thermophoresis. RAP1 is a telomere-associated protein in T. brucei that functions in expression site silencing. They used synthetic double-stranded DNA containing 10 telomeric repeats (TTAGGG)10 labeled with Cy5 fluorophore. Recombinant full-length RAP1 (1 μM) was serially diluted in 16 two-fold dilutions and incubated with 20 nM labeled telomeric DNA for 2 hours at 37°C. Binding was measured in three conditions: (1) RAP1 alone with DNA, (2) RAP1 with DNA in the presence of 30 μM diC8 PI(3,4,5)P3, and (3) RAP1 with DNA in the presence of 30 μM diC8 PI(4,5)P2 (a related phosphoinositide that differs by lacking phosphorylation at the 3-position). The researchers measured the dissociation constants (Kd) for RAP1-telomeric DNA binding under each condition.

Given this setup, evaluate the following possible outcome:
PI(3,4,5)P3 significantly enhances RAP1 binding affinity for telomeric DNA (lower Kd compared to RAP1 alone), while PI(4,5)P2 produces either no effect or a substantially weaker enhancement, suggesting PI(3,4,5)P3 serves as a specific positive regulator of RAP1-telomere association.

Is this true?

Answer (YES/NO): NO